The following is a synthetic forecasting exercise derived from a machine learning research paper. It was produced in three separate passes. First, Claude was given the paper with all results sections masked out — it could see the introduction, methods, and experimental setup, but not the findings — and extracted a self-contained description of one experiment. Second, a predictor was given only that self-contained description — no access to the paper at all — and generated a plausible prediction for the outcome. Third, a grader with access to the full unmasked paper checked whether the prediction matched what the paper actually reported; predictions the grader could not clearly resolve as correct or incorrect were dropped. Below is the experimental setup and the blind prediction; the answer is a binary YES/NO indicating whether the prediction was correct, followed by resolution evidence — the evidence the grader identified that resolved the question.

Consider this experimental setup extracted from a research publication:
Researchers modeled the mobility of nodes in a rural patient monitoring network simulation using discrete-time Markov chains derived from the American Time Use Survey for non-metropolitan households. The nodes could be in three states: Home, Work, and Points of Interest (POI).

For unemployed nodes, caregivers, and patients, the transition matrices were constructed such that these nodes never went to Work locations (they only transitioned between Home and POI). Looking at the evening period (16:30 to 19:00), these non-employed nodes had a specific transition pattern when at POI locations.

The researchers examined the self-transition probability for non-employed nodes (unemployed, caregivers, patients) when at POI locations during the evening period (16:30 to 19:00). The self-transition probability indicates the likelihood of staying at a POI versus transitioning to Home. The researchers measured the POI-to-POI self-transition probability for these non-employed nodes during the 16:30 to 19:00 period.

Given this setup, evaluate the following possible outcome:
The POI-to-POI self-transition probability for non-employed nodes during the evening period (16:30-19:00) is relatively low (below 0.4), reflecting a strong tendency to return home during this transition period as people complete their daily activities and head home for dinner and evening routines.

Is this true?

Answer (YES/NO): NO